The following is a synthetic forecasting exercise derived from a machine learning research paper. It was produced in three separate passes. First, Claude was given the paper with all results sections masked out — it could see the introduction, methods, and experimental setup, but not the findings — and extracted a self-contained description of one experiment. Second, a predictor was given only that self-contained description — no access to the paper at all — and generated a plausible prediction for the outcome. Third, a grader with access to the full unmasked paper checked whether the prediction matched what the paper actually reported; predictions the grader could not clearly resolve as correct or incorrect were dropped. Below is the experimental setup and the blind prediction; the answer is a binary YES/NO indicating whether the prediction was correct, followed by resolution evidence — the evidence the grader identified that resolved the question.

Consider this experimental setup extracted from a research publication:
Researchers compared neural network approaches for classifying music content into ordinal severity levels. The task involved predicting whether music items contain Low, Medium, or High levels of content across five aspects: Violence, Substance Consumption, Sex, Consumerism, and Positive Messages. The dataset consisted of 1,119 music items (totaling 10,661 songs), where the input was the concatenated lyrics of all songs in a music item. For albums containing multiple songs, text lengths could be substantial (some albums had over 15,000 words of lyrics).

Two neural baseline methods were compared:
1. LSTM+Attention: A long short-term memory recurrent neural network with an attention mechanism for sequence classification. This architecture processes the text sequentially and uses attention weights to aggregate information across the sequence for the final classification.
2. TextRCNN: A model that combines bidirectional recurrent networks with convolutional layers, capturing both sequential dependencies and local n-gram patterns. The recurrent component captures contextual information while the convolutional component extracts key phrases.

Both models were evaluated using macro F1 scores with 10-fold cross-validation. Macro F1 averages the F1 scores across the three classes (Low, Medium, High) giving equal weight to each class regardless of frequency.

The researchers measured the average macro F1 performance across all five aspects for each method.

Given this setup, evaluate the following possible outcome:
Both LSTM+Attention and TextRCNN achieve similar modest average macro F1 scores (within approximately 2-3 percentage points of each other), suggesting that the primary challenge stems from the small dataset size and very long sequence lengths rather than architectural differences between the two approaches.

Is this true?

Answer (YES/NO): NO